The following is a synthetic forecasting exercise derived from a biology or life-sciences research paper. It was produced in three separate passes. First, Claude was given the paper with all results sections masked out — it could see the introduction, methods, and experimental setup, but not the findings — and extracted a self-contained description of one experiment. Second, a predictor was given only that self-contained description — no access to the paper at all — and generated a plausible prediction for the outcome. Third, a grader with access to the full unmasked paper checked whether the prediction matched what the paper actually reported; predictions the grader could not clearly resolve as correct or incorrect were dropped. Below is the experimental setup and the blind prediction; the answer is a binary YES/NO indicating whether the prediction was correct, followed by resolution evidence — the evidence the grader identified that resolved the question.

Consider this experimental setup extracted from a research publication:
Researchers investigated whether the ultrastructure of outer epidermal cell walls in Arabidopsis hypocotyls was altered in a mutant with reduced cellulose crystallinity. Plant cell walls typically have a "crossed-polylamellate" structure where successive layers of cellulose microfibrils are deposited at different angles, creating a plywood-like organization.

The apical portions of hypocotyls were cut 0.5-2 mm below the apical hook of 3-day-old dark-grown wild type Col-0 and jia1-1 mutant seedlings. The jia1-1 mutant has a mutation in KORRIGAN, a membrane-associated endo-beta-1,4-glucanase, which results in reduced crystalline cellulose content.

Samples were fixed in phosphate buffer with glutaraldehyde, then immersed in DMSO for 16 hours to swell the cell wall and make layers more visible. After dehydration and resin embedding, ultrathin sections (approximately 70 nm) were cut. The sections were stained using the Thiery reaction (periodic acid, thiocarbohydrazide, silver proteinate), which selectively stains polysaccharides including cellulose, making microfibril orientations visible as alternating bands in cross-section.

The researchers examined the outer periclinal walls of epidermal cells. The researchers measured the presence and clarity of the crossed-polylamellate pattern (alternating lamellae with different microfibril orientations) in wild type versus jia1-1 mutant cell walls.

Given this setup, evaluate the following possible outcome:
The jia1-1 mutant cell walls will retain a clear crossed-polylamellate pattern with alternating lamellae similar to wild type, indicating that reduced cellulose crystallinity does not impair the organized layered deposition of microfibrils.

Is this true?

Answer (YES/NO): YES